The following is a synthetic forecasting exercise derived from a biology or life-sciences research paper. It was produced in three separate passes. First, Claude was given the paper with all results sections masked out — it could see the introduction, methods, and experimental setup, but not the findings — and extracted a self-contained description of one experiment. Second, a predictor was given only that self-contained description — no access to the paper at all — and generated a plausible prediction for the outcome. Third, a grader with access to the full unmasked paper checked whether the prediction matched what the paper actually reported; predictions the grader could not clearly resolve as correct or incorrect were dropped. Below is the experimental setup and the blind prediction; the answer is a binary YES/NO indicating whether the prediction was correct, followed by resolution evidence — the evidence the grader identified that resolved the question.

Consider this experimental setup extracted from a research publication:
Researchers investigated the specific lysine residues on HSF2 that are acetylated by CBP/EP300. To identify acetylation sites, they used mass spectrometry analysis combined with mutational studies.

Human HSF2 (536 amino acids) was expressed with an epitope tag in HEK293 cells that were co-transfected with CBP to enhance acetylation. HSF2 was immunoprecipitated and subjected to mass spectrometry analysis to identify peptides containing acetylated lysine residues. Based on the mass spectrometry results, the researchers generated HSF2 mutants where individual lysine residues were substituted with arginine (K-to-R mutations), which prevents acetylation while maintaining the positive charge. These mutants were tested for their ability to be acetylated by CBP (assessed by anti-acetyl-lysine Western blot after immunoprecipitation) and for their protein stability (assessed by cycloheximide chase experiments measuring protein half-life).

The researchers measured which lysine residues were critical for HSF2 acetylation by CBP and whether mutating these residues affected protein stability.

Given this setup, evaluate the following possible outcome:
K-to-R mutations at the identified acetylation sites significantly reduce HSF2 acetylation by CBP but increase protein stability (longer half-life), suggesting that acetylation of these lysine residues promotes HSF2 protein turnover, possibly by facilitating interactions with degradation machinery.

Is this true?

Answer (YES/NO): NO